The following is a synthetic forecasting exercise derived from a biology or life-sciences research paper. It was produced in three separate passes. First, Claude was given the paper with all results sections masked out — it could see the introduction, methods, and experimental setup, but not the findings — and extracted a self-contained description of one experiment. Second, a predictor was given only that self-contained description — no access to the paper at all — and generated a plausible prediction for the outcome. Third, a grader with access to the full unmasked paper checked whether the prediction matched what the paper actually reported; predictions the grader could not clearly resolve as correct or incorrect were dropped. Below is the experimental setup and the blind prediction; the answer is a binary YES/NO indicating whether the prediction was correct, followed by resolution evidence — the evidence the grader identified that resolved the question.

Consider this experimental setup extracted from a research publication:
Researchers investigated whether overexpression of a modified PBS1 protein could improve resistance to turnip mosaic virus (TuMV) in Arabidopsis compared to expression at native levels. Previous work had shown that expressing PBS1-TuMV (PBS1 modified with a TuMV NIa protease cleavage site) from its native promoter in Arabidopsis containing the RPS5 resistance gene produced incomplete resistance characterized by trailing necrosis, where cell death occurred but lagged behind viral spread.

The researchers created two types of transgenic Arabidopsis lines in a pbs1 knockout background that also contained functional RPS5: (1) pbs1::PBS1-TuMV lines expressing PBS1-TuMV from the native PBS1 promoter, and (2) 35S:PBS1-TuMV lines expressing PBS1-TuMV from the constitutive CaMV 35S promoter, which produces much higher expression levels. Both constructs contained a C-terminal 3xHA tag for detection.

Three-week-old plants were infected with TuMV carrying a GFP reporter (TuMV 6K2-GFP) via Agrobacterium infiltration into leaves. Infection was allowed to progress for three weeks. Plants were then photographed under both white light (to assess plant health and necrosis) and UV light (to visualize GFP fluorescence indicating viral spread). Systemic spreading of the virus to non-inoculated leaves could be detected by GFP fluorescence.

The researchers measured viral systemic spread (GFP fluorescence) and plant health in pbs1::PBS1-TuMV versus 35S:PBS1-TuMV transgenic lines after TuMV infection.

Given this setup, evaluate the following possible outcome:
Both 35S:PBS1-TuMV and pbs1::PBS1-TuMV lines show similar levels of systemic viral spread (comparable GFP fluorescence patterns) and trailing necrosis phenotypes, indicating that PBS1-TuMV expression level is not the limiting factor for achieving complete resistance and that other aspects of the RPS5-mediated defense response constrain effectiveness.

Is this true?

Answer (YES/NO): NO